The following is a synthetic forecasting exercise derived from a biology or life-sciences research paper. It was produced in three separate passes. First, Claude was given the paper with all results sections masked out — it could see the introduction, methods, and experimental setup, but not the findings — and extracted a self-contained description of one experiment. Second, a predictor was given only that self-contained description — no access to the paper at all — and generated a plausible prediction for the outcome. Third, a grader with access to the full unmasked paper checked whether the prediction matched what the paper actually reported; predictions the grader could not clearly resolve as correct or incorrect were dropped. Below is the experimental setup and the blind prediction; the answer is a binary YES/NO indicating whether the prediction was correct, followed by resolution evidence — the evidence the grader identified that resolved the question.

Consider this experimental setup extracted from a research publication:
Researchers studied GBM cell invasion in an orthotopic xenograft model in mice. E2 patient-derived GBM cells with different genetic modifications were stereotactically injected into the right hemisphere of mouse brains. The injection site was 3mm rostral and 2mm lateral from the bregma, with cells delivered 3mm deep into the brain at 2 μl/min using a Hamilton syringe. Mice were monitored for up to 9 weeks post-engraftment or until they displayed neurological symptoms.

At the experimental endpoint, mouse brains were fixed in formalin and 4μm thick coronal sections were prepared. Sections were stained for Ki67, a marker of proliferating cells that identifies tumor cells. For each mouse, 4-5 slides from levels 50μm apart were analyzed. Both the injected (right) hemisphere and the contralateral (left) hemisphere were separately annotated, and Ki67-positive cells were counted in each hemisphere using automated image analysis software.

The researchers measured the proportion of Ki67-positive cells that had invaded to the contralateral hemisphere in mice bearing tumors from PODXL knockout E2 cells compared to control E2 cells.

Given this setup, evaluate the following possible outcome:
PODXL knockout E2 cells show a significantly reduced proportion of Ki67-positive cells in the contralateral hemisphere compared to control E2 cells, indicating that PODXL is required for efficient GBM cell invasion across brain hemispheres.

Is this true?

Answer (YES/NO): YES